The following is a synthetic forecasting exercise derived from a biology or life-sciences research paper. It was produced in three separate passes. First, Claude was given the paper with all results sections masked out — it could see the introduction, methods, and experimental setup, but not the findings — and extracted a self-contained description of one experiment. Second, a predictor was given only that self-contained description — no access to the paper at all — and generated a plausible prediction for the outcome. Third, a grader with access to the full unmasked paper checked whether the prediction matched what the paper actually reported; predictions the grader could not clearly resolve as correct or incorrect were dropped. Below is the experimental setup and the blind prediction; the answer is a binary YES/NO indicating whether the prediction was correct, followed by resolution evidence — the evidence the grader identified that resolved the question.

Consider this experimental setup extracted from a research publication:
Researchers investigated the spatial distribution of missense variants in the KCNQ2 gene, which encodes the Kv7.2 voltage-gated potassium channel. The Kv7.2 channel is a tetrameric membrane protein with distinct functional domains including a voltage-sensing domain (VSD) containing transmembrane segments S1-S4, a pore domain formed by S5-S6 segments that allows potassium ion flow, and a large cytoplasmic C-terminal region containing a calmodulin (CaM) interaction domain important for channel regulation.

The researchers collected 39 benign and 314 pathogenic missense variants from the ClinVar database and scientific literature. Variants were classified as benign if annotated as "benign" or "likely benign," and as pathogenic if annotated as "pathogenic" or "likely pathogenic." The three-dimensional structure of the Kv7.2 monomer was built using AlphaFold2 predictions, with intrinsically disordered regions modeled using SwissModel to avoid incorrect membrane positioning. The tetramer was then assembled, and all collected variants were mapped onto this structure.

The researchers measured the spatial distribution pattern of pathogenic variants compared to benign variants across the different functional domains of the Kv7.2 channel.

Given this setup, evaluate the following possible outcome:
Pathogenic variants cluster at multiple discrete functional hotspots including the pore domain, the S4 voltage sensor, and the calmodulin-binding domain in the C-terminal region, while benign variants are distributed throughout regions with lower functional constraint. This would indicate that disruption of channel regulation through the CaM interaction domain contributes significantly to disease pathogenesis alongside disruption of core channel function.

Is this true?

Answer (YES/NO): YES